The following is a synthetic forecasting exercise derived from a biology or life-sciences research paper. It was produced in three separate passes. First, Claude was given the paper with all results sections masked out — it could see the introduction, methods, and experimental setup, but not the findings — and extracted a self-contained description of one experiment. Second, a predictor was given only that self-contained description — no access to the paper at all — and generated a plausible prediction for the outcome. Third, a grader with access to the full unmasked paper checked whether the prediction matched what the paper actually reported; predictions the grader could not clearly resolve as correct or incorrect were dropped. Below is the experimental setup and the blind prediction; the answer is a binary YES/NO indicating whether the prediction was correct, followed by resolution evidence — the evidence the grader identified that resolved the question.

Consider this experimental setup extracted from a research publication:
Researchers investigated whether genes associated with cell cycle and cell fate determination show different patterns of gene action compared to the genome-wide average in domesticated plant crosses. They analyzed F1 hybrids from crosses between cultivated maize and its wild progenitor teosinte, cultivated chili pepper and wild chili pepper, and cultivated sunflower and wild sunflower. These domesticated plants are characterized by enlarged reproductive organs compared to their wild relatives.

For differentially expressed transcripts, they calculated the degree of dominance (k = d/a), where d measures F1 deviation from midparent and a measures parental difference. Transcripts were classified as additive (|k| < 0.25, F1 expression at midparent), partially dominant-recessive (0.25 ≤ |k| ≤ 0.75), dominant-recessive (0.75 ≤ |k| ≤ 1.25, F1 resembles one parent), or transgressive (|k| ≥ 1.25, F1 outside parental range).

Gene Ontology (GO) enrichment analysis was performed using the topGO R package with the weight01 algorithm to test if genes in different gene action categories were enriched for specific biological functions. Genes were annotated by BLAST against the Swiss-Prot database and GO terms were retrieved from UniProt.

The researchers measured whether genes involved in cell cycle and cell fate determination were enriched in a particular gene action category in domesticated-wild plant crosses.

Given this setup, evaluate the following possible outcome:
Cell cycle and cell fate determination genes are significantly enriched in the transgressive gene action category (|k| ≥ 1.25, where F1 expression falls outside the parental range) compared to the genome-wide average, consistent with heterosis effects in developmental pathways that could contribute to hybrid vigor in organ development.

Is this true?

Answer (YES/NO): NO